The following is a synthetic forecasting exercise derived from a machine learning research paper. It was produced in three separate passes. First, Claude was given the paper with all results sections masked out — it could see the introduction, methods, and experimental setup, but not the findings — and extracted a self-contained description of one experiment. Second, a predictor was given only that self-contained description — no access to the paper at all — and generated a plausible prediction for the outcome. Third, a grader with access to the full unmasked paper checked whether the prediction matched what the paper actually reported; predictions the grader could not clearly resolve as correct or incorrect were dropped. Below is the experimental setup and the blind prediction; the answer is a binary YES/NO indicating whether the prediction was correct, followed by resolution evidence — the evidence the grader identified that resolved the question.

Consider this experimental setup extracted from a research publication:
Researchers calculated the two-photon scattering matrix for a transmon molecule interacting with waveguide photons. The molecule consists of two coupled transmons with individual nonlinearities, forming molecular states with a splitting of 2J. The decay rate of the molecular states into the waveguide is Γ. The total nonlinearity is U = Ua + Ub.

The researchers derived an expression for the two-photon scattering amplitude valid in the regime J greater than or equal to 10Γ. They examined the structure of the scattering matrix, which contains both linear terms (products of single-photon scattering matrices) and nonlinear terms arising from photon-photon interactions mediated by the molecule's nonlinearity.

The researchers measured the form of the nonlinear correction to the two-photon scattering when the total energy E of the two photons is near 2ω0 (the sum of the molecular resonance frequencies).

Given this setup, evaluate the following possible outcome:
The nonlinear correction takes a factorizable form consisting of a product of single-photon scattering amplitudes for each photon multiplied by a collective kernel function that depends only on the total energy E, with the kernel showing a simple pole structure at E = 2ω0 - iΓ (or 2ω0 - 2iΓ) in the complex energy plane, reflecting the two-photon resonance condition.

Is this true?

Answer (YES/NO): NO